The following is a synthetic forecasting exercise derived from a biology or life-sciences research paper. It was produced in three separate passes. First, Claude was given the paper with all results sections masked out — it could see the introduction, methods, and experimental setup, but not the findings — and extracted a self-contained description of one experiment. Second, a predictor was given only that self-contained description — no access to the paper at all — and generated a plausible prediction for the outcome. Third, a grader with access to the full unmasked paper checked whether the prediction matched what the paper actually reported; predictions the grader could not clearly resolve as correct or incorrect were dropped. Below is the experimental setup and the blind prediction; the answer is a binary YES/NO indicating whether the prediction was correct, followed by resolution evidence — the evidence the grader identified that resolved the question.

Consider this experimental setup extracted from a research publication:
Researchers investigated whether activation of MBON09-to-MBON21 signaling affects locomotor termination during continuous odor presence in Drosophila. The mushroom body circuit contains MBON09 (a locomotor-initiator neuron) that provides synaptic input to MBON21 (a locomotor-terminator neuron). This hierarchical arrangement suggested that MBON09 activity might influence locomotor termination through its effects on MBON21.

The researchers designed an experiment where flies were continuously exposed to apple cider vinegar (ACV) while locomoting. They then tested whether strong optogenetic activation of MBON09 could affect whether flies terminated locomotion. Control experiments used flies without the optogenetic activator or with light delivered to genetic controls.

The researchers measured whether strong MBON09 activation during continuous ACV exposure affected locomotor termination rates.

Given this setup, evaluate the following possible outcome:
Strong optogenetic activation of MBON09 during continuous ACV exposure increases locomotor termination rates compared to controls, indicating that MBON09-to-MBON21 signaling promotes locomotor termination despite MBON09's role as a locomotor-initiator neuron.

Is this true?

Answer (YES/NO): NO